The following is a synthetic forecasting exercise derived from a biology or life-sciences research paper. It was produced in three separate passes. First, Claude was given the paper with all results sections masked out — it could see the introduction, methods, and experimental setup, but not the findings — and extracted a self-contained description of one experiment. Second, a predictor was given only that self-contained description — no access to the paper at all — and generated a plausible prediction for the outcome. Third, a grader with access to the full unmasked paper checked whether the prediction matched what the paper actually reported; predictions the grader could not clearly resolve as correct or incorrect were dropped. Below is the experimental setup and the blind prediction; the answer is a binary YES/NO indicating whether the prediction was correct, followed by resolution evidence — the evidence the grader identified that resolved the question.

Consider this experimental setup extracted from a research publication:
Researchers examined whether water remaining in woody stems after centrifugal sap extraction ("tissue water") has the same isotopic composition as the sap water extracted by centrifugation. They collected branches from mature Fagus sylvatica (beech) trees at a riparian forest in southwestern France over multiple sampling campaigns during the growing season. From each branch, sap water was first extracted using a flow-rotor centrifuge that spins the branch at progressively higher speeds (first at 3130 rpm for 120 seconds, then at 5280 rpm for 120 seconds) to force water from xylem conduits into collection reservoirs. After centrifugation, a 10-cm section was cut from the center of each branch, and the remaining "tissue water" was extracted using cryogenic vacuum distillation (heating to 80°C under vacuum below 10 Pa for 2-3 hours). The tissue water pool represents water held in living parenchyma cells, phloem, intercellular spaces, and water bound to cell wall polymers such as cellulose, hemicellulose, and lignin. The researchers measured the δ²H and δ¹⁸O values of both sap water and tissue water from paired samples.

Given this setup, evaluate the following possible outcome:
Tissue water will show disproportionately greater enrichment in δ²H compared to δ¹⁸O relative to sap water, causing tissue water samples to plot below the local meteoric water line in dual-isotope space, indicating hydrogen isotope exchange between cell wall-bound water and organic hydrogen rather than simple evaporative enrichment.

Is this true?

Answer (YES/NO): NO